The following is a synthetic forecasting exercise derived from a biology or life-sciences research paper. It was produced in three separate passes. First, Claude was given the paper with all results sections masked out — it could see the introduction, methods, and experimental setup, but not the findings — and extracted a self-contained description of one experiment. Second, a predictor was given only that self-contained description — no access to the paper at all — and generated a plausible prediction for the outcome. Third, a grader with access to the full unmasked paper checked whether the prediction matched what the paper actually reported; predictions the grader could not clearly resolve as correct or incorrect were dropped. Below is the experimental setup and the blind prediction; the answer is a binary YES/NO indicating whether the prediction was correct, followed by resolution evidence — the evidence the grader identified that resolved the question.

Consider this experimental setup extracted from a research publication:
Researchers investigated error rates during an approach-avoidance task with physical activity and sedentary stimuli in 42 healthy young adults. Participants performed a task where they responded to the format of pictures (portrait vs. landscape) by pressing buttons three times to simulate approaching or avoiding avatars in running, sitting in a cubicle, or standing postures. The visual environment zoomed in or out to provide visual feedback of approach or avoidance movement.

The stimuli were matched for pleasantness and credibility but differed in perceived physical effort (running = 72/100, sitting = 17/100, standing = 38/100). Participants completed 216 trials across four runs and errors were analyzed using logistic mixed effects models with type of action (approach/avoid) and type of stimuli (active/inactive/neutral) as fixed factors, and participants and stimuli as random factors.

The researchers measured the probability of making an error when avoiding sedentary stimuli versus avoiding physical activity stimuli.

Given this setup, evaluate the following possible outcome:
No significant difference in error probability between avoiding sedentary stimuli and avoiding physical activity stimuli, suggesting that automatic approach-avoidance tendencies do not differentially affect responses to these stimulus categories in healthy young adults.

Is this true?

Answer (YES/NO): NO